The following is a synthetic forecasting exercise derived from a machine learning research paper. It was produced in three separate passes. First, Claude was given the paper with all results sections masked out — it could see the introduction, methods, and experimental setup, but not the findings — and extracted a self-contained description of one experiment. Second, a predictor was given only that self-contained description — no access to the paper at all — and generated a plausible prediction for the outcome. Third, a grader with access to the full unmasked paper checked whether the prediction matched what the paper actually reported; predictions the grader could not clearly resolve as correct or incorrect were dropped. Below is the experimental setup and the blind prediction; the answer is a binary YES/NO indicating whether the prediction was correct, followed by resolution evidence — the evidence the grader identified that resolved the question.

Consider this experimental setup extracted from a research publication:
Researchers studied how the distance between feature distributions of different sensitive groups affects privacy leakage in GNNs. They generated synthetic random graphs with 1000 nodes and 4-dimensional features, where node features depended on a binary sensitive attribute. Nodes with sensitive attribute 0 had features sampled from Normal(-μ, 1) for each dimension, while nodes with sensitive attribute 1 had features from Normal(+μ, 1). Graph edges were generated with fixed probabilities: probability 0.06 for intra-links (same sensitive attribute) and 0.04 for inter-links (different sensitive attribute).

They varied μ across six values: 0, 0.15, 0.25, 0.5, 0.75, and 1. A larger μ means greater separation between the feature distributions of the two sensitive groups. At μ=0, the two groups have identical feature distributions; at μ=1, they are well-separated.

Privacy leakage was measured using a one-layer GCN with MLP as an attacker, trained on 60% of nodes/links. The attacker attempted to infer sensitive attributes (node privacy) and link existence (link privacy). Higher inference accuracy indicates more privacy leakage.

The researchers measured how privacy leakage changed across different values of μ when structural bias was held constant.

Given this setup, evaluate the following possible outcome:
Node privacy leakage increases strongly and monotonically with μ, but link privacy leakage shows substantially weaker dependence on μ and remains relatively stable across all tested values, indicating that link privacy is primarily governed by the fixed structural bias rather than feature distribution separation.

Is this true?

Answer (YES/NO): NO